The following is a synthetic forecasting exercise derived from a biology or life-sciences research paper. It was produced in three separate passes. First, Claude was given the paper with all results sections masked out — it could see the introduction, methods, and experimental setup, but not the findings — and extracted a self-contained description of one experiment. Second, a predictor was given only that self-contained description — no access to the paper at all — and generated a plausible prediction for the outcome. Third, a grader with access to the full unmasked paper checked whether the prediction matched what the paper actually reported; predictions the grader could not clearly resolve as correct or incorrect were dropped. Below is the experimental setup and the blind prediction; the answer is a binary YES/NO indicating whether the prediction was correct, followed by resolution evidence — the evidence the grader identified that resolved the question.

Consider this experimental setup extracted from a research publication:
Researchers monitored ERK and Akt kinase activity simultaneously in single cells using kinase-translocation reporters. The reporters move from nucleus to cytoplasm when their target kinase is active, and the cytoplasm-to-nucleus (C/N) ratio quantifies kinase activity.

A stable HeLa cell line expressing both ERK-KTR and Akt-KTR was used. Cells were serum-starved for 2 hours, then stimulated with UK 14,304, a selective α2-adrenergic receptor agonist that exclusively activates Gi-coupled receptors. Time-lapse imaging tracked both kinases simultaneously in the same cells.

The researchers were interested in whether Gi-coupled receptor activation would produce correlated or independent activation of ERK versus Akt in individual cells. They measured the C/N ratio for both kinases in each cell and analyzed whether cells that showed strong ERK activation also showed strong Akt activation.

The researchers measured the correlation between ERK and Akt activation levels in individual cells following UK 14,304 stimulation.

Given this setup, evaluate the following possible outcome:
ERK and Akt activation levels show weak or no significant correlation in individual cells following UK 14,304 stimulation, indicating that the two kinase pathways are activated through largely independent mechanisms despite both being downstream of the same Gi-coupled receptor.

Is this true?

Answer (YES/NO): NO